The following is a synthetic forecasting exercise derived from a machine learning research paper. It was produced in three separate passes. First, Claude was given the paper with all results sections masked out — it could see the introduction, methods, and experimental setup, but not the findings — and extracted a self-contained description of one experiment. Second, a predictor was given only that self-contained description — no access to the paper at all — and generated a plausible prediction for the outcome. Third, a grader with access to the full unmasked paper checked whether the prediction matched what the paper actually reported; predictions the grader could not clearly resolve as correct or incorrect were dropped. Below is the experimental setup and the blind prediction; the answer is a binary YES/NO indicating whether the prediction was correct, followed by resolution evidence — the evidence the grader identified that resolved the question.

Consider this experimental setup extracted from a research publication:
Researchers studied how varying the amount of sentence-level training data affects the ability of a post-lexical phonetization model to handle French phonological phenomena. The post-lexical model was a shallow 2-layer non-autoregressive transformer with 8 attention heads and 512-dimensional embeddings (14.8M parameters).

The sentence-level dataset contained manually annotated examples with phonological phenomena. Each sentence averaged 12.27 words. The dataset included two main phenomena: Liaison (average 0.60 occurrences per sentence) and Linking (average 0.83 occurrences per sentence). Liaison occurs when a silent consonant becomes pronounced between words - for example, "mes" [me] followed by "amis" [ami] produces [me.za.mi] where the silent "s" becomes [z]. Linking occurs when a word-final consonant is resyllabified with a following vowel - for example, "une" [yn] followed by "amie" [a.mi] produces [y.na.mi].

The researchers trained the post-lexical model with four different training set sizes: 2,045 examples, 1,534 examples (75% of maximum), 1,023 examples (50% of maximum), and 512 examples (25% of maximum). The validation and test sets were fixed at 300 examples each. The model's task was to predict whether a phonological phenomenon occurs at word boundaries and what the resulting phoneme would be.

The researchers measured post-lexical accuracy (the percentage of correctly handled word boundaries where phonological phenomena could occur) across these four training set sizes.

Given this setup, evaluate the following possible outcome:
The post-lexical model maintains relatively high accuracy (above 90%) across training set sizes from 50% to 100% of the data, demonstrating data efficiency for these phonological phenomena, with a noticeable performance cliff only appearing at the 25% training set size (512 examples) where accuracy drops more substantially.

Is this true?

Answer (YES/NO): NO